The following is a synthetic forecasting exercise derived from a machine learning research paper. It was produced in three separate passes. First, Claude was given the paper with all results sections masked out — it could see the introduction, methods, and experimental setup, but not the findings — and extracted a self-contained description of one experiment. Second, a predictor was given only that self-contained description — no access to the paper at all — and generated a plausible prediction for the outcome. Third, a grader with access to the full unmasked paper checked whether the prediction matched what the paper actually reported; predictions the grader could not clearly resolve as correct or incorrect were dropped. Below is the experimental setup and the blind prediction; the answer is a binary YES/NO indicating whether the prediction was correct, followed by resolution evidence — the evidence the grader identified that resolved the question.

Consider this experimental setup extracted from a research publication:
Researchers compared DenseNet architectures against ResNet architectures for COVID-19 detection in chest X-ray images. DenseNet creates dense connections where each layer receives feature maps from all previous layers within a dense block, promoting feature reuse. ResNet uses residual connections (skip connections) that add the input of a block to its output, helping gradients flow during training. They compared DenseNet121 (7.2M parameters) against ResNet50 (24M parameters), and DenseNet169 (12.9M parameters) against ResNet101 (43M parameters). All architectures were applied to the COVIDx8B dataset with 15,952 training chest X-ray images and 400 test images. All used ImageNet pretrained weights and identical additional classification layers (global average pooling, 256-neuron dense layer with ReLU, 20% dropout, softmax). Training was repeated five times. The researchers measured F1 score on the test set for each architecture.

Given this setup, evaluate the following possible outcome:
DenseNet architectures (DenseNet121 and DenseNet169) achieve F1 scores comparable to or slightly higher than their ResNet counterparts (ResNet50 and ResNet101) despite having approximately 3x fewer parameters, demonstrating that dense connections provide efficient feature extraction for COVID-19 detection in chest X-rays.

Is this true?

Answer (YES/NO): NO